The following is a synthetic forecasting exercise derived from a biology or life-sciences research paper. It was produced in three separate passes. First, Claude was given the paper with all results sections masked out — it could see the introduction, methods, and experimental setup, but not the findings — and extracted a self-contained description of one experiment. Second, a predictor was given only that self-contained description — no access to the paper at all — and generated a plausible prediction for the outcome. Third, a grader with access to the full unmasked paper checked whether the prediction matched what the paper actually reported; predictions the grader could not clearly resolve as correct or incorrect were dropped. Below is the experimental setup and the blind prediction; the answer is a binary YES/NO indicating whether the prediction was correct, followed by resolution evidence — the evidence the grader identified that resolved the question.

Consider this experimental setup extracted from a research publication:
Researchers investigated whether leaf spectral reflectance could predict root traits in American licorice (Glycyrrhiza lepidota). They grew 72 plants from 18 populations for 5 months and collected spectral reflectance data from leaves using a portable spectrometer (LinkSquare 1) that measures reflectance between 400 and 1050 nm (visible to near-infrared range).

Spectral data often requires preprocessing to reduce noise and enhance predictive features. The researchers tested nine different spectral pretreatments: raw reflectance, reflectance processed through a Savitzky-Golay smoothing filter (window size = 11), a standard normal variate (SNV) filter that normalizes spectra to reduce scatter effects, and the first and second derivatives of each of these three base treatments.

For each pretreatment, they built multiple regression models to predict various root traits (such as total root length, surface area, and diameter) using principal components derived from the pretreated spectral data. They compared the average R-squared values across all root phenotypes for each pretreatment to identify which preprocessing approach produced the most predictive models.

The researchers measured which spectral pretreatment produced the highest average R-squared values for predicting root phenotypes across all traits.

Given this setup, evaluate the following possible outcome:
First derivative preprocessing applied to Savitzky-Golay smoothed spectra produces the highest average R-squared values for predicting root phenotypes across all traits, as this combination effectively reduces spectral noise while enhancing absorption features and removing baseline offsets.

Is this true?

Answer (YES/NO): NO